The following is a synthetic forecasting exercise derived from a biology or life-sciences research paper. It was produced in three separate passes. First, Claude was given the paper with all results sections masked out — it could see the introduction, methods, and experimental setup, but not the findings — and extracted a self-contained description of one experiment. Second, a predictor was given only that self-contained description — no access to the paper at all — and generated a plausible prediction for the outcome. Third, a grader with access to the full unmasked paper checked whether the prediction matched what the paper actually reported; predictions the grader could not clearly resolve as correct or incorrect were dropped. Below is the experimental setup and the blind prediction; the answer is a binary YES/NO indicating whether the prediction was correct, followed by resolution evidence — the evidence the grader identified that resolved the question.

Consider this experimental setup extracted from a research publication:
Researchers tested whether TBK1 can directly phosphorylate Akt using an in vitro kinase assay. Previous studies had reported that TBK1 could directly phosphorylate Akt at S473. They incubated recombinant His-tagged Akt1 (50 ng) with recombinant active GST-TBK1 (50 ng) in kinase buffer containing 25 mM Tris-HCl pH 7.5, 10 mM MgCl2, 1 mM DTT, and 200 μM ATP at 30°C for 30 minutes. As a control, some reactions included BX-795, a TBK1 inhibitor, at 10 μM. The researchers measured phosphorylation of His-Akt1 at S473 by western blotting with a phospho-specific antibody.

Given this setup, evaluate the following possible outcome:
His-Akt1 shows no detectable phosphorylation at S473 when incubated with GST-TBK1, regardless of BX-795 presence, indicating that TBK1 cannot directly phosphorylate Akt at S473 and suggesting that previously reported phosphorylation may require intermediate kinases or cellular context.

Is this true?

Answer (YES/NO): NO